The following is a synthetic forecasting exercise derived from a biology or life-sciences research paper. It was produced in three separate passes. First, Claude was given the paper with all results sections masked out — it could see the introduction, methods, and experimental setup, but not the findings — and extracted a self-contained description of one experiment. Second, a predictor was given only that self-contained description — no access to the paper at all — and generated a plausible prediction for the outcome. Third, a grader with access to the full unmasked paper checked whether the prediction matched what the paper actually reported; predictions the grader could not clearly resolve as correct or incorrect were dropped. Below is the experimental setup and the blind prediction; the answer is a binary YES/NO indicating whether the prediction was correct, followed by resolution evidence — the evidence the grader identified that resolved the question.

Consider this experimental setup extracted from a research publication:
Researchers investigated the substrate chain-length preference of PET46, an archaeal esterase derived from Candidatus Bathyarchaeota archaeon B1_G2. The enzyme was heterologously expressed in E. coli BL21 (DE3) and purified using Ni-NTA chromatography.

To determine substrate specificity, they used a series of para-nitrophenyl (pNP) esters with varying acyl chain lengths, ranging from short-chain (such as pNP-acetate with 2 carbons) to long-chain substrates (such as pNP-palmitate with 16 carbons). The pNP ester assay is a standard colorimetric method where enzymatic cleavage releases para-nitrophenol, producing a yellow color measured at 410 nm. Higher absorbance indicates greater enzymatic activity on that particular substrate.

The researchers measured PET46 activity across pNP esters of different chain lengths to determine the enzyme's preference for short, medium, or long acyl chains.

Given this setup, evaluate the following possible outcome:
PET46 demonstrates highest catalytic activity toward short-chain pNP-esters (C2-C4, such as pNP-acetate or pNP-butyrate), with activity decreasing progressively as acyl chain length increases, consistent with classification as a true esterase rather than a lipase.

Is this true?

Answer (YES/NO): NO